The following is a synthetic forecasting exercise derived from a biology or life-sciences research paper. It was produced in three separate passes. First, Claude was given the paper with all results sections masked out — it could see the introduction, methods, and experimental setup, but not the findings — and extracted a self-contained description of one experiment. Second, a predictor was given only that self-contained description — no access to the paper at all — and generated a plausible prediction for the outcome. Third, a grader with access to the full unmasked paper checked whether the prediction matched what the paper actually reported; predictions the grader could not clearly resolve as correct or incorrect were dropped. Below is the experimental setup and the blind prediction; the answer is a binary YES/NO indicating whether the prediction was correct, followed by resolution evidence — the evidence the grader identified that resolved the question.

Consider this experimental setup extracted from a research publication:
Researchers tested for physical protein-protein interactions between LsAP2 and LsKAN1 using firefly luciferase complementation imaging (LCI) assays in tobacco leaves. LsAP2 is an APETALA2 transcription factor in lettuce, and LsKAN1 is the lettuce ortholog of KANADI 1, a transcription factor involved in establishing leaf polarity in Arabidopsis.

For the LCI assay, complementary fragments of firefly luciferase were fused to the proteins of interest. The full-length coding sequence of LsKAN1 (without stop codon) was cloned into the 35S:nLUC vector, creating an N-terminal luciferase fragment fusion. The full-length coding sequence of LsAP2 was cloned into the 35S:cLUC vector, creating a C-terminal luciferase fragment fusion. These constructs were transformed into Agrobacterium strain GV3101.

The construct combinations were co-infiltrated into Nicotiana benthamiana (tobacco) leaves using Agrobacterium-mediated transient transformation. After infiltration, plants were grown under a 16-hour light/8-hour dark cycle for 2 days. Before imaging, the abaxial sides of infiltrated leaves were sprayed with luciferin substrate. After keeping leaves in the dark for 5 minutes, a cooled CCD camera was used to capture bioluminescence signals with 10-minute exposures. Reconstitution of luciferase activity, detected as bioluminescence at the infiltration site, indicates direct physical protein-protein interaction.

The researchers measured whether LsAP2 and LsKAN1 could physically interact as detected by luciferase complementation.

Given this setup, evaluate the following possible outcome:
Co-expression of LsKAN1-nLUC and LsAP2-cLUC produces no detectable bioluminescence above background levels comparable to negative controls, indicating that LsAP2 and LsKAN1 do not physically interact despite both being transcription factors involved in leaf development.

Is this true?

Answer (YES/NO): NO